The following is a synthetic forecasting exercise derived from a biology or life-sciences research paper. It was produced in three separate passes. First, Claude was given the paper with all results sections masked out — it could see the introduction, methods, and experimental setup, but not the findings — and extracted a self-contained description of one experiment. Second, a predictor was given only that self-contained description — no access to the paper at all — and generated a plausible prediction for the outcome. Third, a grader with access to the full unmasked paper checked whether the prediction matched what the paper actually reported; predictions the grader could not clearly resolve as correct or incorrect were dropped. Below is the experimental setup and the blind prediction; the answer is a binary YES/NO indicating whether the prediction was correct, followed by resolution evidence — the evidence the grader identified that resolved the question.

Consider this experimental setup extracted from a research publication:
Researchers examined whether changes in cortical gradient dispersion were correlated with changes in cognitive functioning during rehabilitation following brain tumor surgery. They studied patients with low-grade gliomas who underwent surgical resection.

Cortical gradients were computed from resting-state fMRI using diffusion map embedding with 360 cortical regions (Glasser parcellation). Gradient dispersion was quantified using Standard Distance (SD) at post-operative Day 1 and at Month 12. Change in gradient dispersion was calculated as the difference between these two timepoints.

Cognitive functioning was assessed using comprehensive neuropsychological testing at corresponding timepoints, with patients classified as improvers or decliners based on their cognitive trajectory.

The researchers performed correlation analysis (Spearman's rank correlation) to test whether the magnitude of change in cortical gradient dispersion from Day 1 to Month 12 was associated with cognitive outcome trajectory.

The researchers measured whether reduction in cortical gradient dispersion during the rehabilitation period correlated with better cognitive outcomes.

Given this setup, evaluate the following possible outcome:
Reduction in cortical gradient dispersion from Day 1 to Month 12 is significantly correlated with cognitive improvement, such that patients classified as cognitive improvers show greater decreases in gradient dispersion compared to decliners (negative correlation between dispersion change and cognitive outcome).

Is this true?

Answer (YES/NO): NO